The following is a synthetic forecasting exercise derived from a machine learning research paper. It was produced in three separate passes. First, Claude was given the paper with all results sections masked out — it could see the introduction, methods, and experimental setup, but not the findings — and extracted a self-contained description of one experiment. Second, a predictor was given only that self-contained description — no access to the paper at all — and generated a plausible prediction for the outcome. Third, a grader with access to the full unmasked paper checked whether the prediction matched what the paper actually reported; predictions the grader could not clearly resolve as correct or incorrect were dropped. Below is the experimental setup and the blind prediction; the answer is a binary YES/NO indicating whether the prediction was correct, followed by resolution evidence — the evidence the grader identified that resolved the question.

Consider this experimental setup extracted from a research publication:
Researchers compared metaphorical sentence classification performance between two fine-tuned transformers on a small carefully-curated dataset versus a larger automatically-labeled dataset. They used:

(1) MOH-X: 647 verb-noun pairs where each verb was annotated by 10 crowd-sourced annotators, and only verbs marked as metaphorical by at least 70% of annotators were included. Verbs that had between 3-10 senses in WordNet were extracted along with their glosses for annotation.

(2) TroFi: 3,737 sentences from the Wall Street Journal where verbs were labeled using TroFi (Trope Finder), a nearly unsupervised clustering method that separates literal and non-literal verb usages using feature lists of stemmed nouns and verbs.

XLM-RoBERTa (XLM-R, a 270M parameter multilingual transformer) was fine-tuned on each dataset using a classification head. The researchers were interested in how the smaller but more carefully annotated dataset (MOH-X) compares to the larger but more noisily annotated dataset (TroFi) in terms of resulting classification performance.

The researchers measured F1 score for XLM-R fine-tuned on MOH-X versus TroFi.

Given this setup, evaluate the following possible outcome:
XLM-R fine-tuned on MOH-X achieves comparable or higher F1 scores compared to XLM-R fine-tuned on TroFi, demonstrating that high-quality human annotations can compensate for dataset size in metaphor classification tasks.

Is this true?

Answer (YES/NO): NO